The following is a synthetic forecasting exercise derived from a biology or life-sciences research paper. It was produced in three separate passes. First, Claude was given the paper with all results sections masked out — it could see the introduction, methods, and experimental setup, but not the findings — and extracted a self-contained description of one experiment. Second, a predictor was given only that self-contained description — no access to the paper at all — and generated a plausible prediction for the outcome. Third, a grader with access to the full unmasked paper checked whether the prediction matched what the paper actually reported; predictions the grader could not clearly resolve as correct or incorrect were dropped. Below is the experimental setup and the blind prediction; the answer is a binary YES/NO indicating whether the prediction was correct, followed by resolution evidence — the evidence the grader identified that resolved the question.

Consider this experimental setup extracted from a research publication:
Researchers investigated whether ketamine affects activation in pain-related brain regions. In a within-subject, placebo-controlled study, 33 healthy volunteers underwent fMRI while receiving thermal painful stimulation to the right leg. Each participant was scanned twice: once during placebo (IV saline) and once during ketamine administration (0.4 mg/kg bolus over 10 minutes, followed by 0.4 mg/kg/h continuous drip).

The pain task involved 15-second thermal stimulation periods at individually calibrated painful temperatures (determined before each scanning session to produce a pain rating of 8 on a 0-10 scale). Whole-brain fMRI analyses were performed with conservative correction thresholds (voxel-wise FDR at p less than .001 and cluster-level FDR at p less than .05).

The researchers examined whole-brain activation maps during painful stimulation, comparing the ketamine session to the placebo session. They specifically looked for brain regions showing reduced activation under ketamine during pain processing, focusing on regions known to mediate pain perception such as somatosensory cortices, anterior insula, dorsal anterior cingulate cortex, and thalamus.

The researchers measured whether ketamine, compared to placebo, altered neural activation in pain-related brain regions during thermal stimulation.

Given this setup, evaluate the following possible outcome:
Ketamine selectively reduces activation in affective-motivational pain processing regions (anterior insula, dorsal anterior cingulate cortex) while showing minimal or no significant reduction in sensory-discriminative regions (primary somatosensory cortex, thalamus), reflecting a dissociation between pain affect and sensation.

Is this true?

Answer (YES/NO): NO